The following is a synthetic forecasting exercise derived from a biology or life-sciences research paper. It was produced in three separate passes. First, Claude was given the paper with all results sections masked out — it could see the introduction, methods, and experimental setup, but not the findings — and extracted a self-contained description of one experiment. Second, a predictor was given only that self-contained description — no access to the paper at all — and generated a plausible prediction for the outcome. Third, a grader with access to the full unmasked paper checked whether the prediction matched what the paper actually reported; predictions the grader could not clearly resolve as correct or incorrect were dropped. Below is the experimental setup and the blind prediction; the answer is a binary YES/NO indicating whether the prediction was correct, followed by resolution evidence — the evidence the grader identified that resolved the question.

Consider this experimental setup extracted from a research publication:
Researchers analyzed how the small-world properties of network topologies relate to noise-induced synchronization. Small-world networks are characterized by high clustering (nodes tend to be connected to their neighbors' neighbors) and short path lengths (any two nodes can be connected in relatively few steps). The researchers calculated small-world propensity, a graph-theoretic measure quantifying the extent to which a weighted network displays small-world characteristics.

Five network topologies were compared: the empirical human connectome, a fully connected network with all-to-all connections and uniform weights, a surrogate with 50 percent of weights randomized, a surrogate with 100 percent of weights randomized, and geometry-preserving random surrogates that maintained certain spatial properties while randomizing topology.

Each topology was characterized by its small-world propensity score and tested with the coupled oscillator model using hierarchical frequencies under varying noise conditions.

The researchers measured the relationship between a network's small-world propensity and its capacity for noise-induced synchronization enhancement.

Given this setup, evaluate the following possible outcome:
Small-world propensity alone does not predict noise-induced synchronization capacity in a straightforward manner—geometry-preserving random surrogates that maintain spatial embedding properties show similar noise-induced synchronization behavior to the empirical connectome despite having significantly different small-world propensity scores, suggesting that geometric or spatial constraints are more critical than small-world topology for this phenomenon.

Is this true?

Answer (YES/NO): NO